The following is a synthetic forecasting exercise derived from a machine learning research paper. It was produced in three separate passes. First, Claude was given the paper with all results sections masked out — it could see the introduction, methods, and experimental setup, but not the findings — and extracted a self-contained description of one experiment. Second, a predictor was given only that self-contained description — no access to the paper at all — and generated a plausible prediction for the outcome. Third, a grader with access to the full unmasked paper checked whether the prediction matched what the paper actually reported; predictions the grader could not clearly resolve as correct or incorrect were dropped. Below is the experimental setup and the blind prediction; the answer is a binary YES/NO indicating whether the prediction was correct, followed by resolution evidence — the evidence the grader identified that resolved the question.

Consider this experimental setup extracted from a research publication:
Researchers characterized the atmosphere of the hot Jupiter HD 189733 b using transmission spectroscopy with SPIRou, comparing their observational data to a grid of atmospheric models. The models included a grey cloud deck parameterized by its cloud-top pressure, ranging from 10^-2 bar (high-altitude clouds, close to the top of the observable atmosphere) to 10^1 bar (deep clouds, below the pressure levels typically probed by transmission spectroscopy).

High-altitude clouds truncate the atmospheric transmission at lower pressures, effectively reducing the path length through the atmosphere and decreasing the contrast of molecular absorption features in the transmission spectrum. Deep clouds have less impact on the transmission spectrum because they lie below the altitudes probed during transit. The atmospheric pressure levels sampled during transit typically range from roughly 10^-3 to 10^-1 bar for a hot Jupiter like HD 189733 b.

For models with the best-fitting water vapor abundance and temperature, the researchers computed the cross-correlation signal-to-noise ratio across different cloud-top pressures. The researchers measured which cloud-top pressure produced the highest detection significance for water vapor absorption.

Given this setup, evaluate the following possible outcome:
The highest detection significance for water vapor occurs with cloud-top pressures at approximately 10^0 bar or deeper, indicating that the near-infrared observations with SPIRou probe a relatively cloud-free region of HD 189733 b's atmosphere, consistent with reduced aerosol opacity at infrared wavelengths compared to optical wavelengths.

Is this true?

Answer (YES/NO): NO